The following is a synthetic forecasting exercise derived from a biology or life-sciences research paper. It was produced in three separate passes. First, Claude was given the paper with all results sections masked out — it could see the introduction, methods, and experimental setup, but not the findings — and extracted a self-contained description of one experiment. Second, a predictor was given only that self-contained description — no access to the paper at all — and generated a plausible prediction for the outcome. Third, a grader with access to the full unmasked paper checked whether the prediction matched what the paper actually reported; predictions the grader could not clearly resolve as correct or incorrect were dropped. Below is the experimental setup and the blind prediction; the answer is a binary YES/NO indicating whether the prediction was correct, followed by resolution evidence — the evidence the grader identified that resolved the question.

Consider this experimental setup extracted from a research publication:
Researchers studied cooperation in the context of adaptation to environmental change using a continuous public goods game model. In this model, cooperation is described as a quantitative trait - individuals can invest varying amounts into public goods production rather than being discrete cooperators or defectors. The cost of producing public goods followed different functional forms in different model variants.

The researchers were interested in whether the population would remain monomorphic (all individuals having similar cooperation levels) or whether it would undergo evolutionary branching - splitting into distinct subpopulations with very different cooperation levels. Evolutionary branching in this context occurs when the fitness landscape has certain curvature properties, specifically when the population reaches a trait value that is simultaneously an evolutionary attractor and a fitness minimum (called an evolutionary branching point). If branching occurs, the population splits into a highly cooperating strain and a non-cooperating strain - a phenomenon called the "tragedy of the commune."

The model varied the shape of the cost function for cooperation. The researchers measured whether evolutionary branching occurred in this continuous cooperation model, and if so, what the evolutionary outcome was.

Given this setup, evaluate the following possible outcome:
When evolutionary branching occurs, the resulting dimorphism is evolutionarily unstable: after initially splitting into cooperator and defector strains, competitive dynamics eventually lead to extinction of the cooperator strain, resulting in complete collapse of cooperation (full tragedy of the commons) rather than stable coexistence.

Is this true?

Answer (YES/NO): NO